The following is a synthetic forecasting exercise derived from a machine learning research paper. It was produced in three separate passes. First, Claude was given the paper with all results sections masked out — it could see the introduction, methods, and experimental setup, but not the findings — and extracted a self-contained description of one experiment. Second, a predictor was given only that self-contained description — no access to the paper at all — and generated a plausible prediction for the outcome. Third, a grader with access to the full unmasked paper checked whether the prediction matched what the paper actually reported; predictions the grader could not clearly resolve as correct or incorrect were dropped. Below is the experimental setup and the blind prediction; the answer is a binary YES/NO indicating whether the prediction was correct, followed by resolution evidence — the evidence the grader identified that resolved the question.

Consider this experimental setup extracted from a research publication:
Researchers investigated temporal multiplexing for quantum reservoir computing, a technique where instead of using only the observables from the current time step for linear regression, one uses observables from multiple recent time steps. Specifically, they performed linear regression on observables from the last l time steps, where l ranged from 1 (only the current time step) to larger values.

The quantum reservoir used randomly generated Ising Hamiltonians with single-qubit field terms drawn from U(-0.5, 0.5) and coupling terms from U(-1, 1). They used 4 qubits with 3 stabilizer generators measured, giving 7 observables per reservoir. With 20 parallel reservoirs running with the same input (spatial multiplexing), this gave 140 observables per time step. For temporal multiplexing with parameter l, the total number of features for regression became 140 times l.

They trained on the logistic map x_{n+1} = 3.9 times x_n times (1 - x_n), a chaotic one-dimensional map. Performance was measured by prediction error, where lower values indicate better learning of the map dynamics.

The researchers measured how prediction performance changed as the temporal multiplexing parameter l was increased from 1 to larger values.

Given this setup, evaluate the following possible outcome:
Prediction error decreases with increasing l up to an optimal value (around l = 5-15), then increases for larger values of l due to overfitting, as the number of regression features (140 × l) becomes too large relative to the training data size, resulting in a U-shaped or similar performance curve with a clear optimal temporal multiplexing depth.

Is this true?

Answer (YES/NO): NO